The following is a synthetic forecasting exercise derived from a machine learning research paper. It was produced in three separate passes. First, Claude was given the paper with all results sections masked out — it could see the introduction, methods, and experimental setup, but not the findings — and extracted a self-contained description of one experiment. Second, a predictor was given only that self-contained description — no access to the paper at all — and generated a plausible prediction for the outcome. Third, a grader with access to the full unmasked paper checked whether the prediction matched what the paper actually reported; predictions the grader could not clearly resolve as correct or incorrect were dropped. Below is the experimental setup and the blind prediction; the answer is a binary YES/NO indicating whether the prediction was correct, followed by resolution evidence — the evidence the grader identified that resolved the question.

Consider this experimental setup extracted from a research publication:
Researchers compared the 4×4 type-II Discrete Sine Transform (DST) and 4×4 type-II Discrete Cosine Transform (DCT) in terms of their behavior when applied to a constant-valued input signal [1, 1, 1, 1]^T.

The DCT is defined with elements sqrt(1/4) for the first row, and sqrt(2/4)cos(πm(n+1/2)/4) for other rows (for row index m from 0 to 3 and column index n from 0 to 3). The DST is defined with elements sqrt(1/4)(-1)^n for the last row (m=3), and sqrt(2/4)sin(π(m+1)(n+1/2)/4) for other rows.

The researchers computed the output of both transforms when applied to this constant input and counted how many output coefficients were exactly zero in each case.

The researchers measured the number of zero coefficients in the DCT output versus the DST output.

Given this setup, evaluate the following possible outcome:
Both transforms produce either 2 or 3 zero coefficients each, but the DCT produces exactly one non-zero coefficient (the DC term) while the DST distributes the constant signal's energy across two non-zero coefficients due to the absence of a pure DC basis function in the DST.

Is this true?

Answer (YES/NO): YES